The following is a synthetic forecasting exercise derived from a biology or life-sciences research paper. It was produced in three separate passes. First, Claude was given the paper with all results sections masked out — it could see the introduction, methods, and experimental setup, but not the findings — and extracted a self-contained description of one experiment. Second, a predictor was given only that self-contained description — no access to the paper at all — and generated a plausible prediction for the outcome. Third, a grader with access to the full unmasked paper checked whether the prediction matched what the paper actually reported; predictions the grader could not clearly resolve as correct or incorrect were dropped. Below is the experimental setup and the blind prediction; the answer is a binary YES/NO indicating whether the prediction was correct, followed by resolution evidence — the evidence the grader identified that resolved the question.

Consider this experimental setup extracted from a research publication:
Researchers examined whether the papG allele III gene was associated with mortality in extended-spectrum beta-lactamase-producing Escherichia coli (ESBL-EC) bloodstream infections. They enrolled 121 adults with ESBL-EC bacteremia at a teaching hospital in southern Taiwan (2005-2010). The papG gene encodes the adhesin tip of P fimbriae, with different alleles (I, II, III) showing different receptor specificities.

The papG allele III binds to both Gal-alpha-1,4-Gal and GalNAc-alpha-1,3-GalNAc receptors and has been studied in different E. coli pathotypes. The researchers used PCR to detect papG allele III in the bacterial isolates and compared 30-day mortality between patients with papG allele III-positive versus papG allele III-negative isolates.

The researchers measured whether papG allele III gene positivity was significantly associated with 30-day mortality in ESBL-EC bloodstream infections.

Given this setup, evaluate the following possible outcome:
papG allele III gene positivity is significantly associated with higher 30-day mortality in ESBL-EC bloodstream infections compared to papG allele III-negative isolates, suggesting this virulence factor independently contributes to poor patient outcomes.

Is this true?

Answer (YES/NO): NO